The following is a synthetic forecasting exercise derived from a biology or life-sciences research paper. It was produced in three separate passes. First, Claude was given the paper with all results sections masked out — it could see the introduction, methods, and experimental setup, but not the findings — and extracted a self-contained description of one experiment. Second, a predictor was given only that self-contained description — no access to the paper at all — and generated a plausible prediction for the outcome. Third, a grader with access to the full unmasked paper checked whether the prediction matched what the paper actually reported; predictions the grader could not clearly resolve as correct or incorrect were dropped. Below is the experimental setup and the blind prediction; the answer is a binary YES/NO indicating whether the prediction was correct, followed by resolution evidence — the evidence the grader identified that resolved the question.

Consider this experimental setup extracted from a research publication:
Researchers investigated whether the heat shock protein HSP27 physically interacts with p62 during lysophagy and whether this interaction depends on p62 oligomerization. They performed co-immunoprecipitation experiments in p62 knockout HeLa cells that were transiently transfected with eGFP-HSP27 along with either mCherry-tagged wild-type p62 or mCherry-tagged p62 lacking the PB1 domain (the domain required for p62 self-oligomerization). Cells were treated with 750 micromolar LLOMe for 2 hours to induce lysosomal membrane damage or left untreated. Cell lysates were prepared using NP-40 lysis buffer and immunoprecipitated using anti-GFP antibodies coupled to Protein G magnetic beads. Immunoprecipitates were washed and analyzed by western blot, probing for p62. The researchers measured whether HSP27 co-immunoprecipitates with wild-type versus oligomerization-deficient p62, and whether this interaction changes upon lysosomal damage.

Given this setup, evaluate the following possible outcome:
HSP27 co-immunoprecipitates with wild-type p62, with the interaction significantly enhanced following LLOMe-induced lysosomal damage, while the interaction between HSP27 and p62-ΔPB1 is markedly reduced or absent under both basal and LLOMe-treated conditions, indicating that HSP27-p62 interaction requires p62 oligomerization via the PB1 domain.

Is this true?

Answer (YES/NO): NO